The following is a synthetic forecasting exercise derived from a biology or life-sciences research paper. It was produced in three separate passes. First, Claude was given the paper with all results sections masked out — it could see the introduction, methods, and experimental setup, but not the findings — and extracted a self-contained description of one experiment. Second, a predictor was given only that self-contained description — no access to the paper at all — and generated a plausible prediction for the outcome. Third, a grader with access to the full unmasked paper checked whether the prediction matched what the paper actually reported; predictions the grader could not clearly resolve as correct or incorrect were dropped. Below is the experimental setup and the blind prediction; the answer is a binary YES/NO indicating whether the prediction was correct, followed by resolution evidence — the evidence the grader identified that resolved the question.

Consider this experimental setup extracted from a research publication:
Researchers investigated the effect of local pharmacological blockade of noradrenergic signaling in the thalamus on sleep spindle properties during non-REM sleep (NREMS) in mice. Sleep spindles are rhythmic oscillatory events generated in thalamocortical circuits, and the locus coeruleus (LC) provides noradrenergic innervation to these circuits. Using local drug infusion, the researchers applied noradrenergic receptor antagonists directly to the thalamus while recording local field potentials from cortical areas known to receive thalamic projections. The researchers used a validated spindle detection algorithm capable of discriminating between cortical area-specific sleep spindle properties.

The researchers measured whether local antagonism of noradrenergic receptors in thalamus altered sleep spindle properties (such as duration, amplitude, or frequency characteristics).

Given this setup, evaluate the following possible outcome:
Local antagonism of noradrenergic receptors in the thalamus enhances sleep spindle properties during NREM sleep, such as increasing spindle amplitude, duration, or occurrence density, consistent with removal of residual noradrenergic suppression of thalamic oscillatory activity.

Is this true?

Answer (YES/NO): NO